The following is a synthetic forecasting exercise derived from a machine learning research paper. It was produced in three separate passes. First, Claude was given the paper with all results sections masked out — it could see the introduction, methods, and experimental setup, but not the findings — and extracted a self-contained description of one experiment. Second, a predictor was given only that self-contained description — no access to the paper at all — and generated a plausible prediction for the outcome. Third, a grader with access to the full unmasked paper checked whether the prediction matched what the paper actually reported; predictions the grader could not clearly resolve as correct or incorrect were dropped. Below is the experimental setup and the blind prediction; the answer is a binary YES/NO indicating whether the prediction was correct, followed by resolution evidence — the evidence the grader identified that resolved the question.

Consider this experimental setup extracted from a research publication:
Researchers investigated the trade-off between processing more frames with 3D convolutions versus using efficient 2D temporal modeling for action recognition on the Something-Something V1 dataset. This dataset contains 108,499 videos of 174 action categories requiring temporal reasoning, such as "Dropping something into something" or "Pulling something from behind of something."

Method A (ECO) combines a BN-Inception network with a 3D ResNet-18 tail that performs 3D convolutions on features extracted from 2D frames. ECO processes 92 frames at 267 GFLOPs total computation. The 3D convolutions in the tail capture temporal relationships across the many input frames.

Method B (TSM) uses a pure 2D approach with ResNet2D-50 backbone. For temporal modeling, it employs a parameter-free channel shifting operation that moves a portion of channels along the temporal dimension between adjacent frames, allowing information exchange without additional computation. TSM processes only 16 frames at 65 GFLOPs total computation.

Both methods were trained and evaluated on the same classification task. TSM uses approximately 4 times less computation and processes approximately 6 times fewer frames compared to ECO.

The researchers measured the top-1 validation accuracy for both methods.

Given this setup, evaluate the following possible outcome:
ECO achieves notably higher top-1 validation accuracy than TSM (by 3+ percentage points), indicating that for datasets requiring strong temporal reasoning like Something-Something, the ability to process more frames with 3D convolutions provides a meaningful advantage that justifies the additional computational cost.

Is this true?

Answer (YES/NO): NO